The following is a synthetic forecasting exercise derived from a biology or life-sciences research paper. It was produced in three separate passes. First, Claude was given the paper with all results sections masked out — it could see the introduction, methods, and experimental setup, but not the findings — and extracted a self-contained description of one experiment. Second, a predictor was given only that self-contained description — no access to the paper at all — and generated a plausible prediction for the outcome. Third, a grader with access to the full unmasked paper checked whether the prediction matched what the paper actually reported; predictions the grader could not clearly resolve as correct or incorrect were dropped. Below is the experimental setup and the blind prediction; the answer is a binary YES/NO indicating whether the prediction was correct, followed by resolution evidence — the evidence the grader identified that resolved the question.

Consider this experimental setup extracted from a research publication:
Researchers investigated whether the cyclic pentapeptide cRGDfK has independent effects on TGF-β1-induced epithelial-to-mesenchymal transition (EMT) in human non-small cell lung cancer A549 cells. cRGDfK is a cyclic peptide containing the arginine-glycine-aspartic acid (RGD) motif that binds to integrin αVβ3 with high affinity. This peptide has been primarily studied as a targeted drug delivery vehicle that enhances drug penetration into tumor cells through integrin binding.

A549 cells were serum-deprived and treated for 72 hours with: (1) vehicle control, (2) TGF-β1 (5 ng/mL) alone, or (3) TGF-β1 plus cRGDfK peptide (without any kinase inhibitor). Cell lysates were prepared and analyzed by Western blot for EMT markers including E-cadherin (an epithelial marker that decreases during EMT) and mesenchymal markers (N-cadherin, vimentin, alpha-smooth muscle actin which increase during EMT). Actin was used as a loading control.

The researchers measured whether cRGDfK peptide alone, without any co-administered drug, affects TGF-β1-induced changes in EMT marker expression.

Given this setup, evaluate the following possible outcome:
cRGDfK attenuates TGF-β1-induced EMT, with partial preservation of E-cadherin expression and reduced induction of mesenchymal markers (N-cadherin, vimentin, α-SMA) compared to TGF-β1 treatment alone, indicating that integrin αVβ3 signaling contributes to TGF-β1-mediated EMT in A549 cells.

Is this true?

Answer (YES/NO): NO